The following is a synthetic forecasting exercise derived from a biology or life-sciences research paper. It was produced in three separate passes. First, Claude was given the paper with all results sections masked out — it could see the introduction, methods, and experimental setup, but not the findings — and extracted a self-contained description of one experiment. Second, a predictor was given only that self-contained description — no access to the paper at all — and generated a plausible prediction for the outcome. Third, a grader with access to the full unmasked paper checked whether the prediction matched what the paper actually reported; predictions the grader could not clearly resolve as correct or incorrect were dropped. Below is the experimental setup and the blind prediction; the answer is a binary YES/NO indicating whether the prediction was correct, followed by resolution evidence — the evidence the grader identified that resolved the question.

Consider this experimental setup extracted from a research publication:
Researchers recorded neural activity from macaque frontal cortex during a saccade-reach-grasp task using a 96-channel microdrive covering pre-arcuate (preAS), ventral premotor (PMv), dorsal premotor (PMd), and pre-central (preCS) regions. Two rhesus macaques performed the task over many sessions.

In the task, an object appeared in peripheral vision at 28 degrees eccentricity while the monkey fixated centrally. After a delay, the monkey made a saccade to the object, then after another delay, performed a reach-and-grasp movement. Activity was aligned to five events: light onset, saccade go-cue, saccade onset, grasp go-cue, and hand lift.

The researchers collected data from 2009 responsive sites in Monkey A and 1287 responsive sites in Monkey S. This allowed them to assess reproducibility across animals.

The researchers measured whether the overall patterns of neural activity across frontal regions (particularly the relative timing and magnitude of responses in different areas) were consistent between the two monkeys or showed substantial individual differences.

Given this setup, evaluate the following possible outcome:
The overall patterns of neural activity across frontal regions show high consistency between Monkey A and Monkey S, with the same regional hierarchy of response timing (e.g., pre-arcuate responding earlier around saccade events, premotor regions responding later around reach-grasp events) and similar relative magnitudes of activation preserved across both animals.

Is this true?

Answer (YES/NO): YES